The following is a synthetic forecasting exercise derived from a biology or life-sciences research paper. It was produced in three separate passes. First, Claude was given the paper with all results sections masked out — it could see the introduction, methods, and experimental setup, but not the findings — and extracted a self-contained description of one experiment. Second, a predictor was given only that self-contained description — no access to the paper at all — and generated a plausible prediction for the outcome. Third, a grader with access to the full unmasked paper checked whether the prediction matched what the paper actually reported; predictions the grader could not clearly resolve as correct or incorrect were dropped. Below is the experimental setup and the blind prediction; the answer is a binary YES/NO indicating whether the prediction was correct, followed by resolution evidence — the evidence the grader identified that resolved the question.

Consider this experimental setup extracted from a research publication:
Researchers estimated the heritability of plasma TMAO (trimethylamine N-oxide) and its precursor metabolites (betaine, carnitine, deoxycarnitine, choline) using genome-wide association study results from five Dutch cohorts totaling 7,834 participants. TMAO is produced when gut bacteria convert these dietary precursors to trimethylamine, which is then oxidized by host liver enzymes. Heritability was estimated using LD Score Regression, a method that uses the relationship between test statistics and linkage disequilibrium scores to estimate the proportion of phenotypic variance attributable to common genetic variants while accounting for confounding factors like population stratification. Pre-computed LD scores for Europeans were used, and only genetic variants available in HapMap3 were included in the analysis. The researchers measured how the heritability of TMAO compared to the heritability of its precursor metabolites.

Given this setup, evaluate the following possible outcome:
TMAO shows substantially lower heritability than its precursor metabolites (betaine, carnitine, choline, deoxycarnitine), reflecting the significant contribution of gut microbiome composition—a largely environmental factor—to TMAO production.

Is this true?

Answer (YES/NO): NO